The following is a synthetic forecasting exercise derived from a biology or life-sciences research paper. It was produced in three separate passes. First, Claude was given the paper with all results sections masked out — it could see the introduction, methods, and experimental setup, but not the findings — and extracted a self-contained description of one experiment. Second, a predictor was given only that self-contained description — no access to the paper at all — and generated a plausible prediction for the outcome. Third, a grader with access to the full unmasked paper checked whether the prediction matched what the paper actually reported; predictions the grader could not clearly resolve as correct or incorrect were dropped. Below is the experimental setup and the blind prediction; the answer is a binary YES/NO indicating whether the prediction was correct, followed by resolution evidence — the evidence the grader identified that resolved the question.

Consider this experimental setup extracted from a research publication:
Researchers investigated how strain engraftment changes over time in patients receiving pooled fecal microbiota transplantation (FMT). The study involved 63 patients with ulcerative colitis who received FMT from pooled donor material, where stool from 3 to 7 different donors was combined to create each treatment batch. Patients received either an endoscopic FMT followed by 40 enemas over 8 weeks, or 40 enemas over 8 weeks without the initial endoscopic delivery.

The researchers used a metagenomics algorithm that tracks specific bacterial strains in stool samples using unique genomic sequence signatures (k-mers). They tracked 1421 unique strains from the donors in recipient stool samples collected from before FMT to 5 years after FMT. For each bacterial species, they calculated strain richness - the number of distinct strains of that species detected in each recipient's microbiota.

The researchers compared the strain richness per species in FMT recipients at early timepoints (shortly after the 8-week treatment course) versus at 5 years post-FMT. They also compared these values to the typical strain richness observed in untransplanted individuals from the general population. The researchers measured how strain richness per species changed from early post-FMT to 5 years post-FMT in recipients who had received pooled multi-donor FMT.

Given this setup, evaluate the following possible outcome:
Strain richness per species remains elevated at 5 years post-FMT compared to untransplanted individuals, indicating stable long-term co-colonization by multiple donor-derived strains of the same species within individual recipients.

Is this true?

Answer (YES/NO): NO